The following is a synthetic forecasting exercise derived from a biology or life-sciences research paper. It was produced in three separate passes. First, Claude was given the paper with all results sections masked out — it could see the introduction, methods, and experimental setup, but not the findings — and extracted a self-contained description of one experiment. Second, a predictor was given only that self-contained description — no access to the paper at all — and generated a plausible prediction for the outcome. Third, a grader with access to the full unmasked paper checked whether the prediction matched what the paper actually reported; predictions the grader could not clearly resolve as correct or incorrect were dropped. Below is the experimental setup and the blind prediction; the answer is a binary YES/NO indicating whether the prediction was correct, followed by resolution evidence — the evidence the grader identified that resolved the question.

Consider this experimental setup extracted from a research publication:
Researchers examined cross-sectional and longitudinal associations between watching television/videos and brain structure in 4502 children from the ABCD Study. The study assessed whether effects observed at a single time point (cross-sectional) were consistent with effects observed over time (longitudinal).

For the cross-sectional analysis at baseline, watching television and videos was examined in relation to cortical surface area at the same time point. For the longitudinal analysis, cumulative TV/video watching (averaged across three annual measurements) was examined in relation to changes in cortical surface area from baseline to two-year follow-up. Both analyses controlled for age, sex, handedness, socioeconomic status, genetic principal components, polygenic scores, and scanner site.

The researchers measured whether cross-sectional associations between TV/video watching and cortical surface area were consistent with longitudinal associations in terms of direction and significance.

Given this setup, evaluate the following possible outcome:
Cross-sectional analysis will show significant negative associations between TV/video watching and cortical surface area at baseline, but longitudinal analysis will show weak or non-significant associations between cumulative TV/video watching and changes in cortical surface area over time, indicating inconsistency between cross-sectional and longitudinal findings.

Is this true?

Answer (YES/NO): YES